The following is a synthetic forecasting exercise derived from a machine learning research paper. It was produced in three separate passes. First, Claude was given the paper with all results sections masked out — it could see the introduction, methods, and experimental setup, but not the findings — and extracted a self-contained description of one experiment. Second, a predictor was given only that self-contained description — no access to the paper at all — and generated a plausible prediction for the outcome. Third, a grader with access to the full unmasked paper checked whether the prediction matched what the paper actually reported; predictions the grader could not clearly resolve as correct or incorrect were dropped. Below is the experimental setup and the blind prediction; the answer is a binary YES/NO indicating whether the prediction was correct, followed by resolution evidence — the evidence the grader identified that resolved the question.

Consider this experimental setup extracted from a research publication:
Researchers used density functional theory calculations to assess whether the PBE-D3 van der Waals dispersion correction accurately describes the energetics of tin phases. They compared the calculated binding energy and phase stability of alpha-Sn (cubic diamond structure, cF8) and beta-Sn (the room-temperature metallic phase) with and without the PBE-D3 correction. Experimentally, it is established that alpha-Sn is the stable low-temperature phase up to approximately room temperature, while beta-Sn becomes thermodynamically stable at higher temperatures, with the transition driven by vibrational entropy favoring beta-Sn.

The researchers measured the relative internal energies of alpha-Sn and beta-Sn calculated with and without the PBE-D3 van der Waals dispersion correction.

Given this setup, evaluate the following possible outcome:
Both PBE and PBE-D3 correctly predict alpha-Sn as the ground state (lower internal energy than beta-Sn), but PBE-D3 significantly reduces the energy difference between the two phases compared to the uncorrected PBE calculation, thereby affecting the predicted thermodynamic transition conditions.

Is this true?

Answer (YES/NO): NO